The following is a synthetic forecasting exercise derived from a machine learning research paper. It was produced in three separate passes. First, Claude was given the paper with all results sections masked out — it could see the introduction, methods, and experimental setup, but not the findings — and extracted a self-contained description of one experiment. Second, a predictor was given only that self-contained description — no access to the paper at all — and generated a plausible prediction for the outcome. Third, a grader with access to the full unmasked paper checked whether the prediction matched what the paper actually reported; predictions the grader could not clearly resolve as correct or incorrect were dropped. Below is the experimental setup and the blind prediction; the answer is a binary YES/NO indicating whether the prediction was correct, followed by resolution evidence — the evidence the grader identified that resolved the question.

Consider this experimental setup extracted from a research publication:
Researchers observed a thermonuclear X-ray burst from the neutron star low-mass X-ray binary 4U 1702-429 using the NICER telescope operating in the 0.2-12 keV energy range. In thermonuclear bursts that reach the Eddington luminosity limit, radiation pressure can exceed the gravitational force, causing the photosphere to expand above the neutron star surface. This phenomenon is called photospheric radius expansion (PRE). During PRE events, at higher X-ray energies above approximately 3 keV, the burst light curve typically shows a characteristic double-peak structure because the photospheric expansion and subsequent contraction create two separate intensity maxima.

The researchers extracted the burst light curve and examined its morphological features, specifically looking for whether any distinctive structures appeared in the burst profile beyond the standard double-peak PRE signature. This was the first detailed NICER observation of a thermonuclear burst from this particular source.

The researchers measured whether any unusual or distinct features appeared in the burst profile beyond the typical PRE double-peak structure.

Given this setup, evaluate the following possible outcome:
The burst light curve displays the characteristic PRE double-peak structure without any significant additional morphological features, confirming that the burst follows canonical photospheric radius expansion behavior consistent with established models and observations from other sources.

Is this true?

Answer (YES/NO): NO